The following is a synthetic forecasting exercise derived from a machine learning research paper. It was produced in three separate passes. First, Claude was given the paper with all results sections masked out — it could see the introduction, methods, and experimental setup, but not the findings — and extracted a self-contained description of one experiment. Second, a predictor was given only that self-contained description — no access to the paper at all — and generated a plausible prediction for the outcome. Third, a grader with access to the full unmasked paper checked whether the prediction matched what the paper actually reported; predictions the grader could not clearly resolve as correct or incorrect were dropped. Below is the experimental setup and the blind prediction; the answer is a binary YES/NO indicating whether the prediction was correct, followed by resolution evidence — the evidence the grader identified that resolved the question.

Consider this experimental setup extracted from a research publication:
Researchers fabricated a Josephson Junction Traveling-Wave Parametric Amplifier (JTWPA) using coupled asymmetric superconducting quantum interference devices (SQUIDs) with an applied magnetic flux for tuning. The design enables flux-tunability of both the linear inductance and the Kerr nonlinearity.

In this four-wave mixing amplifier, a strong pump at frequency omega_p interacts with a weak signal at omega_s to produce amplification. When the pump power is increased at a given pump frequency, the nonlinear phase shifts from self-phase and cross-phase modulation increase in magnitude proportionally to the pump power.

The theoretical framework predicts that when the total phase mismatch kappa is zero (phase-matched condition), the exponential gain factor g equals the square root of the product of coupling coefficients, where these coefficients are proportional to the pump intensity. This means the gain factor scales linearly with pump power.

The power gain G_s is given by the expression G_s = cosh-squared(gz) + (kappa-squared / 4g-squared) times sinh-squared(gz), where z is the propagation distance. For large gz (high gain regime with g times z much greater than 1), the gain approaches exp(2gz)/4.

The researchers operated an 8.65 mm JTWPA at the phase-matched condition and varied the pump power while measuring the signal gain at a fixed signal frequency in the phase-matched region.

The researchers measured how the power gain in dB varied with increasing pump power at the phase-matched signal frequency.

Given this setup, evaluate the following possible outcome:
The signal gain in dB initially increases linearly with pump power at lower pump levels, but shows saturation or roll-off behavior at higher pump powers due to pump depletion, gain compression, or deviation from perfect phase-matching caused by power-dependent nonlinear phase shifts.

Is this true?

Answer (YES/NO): NO